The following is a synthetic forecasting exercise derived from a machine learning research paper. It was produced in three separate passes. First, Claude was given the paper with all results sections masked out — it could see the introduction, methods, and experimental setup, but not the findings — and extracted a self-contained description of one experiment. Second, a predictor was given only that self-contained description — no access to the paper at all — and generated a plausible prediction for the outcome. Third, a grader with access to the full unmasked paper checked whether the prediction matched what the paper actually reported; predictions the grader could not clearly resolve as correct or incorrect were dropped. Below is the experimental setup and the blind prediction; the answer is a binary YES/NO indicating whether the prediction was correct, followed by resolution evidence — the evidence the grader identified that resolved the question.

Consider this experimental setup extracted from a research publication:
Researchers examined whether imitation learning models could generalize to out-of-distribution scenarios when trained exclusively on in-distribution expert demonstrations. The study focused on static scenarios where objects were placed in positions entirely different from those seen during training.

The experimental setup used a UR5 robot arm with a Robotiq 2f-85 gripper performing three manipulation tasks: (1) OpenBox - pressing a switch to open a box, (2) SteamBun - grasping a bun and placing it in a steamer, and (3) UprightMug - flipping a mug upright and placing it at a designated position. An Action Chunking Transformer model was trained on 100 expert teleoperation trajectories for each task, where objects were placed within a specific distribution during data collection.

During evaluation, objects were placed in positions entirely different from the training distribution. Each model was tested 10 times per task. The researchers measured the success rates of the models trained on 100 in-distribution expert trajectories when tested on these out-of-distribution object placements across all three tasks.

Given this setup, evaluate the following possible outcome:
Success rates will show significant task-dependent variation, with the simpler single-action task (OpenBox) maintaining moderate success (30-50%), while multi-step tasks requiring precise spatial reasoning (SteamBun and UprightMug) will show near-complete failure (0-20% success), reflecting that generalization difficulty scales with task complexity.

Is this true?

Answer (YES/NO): NO